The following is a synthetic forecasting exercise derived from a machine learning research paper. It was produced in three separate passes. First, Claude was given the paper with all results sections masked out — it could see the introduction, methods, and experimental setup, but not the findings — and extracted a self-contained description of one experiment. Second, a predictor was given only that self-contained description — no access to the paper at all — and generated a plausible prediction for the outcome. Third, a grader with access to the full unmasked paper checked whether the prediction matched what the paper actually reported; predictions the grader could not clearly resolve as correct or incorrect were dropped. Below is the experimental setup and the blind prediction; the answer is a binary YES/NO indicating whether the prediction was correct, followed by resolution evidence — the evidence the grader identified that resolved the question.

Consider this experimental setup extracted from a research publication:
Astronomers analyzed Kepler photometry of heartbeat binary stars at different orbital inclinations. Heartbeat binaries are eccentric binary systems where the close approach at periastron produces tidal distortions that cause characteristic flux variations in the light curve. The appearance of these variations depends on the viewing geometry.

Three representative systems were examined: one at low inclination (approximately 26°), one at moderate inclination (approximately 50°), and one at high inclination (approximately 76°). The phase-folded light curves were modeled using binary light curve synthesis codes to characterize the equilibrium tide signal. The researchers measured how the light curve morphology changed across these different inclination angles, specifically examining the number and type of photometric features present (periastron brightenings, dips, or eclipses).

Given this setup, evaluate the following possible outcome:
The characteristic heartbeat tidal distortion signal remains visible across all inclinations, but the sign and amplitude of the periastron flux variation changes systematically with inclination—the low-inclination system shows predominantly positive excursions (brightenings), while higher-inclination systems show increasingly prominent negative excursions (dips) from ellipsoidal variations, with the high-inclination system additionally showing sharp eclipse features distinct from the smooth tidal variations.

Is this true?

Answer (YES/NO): NO